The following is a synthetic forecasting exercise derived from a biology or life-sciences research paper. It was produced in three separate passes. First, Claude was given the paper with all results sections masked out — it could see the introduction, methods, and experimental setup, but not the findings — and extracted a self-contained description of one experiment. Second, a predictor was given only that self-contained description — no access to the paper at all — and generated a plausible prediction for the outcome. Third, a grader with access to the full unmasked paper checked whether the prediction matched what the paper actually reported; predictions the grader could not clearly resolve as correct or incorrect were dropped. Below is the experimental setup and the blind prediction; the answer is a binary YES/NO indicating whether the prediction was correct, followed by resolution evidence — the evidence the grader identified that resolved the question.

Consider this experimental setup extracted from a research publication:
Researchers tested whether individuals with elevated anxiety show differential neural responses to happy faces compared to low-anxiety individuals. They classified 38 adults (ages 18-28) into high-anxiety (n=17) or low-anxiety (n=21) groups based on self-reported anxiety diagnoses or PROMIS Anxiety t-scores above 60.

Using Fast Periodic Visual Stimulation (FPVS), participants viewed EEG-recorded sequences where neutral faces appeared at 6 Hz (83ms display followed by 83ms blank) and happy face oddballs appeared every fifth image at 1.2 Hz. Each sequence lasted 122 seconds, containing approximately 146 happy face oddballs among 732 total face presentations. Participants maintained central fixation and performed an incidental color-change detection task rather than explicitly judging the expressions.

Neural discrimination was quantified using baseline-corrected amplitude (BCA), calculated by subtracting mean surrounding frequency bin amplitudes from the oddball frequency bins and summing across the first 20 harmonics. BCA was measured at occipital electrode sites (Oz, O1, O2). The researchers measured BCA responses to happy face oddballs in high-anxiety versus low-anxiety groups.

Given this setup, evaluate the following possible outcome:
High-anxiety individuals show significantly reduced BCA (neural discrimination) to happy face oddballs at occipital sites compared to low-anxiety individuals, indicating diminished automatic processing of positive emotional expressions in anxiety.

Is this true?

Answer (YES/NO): NO